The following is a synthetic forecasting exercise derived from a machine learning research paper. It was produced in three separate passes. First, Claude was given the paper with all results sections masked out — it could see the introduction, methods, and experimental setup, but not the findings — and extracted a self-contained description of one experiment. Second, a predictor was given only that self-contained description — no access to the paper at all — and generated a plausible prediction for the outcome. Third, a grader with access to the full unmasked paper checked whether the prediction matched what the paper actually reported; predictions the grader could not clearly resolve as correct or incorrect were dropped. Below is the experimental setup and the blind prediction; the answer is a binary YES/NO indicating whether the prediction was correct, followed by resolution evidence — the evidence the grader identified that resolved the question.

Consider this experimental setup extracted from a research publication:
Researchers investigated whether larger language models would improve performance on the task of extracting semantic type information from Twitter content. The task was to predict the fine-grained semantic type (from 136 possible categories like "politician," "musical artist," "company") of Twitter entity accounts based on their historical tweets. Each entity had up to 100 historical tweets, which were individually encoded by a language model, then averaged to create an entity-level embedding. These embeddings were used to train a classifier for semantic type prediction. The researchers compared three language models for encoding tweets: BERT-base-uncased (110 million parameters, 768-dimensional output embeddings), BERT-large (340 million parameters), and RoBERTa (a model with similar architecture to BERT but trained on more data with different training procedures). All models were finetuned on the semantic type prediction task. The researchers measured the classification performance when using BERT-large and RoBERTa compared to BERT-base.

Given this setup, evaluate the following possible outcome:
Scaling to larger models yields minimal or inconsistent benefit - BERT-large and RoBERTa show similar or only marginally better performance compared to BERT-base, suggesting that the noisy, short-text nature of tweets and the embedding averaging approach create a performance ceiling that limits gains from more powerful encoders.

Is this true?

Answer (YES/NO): YES